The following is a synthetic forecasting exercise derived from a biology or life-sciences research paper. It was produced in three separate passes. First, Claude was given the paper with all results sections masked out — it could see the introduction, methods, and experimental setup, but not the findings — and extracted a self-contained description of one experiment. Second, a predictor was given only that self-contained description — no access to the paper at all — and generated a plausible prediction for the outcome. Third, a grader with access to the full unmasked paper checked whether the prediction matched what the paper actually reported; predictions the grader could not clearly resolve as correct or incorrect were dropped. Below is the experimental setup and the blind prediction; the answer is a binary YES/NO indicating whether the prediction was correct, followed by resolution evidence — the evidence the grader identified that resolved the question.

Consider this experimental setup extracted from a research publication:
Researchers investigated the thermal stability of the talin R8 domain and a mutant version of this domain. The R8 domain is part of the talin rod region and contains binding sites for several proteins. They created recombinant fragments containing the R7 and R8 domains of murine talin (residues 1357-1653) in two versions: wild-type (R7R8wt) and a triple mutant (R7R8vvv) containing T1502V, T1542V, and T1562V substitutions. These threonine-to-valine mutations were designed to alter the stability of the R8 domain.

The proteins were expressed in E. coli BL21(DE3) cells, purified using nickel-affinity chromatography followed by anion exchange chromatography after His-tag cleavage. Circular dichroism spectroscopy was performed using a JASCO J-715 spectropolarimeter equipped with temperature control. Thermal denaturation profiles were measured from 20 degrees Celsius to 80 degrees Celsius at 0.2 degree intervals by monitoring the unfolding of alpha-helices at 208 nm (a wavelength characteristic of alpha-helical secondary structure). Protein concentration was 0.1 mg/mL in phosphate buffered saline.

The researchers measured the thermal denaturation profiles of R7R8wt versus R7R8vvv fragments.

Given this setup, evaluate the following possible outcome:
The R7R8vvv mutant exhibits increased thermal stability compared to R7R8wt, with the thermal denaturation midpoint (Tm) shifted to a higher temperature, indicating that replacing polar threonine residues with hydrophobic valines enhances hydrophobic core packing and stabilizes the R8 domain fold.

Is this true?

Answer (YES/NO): YES